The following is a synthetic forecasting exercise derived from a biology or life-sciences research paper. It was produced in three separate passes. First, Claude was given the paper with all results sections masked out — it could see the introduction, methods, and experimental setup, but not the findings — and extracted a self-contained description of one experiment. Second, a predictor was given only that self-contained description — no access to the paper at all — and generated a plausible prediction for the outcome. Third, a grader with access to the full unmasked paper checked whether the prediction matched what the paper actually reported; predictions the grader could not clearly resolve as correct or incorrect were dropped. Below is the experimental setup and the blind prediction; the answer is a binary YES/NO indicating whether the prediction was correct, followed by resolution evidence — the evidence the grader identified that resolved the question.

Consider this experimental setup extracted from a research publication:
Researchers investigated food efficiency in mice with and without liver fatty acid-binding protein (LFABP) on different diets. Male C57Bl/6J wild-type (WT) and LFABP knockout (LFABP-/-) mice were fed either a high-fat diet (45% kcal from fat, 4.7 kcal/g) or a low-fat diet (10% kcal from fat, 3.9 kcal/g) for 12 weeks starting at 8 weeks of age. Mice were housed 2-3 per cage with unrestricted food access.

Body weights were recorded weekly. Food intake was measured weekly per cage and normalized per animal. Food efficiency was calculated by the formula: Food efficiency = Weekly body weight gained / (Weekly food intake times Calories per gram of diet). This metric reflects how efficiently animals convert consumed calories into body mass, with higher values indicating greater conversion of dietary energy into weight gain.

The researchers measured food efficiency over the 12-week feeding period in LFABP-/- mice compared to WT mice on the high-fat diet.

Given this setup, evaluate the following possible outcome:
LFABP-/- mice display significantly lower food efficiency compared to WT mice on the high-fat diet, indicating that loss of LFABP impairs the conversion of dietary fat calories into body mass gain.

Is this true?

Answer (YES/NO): NO